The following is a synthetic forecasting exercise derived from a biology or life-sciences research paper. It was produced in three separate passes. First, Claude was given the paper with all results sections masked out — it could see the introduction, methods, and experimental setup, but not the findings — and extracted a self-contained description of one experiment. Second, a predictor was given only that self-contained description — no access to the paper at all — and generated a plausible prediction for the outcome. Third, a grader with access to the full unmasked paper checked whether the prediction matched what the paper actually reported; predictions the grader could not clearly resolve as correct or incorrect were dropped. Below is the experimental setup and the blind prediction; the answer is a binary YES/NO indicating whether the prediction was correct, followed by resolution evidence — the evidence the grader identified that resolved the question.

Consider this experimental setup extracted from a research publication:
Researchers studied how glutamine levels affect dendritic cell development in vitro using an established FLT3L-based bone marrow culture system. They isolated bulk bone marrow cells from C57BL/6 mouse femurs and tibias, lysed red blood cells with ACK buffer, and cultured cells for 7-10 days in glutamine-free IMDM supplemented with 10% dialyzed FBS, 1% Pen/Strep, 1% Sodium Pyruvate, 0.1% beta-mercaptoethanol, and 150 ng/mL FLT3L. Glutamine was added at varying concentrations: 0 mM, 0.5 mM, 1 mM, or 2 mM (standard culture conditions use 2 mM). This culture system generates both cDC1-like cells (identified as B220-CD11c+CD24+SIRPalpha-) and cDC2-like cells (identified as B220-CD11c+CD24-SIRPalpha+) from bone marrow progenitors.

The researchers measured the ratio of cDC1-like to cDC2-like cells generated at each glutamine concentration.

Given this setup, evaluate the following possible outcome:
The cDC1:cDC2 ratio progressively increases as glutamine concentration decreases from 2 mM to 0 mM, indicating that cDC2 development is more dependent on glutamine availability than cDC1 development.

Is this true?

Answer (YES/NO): NO